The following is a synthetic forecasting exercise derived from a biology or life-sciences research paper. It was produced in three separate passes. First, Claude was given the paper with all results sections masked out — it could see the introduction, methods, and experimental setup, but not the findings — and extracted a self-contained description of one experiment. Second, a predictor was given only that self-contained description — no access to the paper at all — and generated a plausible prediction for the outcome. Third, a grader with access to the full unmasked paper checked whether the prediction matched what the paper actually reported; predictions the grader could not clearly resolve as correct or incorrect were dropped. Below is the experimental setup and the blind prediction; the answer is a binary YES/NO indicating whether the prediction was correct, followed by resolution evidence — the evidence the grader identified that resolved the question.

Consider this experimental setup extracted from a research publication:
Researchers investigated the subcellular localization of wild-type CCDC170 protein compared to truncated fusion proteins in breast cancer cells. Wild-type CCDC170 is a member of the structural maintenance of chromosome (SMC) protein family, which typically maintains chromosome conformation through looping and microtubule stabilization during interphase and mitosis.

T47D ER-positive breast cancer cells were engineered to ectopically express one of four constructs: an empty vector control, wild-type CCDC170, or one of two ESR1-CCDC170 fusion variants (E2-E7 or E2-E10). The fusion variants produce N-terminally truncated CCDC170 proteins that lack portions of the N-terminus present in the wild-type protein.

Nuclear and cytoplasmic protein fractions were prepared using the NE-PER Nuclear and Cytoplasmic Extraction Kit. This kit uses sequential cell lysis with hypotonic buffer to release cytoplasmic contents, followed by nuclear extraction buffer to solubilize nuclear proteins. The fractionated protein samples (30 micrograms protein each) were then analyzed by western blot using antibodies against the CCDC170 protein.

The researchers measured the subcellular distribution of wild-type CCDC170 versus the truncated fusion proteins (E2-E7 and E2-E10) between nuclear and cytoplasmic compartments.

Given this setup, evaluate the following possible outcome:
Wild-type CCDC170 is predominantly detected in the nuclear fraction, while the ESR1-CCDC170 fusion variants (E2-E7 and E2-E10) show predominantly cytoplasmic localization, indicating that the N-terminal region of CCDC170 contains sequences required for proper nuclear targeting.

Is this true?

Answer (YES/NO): YES